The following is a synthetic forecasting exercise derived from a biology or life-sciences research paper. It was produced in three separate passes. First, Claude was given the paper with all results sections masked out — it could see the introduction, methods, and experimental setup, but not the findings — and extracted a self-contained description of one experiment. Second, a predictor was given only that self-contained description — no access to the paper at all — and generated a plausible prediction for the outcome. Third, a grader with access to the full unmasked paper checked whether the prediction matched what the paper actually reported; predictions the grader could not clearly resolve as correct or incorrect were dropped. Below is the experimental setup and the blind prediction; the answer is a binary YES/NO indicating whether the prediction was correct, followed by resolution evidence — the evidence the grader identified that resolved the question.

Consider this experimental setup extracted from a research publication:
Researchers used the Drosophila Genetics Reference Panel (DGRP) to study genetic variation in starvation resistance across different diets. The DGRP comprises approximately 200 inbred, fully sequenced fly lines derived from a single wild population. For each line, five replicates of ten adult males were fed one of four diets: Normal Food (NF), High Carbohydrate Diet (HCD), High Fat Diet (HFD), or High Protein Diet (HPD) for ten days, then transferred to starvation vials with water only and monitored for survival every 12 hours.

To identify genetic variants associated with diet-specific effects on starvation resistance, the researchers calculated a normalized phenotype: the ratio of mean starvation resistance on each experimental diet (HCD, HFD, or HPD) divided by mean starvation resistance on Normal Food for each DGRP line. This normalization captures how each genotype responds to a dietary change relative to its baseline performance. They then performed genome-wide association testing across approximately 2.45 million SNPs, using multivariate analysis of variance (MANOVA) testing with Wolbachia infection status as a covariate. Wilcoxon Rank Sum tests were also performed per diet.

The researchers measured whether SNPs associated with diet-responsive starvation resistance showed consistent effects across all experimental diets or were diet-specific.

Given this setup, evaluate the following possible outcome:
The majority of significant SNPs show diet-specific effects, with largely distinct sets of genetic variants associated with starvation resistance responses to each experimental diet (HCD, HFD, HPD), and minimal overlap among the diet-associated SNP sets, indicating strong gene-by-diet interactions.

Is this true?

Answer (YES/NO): YES